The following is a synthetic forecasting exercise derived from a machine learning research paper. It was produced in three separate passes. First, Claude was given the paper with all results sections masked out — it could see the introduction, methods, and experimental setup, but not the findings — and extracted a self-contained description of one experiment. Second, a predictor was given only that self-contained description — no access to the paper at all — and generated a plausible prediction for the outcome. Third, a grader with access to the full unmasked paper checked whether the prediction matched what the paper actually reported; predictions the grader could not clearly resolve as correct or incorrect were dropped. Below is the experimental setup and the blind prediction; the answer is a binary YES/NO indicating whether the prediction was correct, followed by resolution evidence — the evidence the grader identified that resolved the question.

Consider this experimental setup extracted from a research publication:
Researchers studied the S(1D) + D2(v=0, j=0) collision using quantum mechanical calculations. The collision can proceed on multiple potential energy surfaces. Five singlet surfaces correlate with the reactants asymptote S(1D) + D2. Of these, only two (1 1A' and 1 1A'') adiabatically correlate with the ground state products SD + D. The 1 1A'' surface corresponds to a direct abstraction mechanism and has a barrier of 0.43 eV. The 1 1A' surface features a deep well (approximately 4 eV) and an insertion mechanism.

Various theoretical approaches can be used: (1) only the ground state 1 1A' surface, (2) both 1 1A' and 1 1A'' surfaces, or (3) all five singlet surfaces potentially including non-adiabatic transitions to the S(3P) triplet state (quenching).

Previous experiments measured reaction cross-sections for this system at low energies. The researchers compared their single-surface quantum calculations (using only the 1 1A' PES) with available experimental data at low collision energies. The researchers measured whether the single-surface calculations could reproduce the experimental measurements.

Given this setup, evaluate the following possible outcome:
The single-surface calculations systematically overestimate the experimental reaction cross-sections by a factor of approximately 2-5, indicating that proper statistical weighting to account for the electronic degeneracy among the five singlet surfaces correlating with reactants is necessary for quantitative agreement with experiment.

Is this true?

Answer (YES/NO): NO